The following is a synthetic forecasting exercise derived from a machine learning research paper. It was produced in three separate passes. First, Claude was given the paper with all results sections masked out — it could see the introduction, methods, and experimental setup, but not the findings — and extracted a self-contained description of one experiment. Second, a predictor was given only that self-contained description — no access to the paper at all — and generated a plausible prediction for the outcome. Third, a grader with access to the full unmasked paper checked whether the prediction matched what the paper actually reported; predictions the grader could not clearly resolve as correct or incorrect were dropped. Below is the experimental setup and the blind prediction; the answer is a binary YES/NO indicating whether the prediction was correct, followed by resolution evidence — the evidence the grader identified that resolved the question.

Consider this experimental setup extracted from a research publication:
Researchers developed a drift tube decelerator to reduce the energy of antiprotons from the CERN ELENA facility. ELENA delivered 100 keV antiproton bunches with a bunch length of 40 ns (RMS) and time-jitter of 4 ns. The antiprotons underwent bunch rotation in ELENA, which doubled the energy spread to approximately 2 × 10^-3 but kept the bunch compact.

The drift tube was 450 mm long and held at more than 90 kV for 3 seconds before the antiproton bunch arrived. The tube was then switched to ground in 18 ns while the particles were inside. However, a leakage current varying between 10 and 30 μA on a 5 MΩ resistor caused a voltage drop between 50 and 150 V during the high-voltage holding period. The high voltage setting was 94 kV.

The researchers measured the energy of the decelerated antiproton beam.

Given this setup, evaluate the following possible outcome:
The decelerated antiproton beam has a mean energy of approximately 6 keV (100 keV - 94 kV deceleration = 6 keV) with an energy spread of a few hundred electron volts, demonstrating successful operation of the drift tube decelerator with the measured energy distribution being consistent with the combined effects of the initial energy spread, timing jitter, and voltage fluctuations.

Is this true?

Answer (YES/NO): YES